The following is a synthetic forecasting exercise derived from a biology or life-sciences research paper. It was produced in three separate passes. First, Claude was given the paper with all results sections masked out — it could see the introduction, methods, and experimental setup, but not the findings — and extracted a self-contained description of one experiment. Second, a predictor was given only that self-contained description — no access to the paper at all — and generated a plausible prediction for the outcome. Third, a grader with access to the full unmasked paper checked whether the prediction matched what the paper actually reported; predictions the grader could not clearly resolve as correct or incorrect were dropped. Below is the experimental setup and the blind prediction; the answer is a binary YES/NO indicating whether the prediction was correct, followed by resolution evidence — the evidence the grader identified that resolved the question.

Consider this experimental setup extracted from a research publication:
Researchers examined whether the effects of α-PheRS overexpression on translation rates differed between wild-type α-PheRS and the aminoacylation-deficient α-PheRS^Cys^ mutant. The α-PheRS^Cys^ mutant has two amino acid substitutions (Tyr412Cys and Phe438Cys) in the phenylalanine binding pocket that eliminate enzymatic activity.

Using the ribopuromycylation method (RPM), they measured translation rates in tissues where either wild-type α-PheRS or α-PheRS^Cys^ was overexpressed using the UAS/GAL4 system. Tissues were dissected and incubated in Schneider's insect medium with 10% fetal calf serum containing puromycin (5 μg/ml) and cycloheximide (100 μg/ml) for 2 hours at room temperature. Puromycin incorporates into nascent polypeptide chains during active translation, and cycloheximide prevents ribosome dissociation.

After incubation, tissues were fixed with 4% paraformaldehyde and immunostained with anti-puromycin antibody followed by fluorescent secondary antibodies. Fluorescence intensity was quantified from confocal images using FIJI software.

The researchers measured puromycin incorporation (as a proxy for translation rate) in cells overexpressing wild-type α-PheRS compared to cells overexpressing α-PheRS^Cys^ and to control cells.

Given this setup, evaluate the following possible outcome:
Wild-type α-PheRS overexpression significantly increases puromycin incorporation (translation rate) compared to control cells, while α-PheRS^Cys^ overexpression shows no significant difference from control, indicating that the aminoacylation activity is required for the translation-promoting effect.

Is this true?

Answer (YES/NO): NO